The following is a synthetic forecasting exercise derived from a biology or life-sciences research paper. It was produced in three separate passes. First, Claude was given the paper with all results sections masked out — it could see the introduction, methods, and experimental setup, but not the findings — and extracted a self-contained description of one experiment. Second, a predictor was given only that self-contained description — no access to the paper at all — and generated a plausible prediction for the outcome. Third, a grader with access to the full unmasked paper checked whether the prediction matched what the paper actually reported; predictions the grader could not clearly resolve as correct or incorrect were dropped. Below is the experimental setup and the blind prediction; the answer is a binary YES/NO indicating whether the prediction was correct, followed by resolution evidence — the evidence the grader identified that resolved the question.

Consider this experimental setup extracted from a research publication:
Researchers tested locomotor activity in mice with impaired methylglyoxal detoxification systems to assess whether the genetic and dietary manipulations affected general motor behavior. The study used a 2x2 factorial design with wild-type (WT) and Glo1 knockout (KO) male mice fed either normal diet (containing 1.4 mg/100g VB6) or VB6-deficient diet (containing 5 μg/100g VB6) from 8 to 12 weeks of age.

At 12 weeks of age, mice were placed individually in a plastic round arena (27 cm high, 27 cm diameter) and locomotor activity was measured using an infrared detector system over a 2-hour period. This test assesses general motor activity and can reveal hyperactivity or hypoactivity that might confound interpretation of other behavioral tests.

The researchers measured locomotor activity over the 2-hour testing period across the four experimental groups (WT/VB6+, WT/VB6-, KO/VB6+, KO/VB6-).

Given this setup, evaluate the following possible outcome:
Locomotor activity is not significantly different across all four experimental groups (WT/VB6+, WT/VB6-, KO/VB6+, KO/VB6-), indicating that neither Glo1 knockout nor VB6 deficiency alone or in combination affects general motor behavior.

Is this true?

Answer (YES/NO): NO